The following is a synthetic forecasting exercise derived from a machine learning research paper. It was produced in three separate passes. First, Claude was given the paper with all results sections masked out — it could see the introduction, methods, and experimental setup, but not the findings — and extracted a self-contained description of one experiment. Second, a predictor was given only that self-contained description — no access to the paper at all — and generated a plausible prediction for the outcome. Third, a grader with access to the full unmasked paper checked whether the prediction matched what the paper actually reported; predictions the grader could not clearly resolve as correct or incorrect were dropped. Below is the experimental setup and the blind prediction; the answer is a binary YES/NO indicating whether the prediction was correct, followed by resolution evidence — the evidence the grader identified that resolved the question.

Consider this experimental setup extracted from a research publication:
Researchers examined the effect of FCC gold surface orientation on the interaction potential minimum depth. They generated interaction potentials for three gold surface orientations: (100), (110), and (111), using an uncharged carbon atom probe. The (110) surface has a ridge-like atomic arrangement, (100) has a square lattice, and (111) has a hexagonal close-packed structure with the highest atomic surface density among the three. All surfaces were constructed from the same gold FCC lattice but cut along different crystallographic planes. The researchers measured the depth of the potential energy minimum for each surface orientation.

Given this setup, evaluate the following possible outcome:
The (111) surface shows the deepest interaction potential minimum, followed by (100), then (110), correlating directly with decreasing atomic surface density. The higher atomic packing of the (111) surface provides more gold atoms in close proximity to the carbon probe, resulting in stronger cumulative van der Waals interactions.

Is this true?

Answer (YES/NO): NO